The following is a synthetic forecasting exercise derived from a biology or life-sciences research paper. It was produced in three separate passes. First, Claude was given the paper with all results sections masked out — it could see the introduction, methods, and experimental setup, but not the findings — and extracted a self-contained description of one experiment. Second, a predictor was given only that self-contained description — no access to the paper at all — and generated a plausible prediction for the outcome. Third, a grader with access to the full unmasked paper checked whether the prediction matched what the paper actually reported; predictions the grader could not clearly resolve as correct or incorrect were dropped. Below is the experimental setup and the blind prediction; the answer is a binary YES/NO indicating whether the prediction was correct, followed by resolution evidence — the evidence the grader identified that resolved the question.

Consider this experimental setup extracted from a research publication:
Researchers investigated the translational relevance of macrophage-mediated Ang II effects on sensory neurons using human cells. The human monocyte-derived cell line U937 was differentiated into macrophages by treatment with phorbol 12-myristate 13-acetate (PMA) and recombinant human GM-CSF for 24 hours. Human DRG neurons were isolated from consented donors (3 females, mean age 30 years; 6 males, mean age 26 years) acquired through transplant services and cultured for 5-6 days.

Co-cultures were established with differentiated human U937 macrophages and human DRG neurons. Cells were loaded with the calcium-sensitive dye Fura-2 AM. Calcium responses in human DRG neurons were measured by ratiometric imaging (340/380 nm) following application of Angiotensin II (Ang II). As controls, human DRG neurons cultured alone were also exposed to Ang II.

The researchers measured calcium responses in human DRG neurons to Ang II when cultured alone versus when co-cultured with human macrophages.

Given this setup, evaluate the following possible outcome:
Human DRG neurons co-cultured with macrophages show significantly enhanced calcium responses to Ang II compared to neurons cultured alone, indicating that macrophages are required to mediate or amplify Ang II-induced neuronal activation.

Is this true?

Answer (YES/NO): YES